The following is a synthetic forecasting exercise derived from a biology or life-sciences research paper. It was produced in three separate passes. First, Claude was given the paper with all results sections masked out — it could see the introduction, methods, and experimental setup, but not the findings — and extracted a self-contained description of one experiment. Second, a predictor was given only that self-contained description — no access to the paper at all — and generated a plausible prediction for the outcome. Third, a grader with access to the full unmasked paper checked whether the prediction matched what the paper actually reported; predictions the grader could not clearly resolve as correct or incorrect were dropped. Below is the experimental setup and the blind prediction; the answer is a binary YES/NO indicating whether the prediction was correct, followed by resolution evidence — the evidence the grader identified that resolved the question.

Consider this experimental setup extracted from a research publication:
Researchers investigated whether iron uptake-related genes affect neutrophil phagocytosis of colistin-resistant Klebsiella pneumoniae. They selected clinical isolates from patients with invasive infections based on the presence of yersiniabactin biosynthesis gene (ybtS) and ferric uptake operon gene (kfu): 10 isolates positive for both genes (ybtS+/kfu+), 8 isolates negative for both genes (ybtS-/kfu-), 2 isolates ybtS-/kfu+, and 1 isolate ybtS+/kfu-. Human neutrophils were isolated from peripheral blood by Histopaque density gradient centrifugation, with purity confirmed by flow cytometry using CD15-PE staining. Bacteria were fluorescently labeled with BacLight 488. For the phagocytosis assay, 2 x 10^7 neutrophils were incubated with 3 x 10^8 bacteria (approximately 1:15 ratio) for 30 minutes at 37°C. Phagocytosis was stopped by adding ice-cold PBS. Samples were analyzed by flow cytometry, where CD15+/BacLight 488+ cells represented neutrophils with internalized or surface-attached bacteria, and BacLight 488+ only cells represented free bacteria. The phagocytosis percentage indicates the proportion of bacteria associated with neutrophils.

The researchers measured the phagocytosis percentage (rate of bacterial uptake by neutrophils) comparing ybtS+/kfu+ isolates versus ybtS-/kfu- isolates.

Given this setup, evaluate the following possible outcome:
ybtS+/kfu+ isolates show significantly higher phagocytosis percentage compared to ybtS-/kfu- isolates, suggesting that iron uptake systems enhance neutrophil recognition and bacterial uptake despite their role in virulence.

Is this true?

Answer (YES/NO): YES